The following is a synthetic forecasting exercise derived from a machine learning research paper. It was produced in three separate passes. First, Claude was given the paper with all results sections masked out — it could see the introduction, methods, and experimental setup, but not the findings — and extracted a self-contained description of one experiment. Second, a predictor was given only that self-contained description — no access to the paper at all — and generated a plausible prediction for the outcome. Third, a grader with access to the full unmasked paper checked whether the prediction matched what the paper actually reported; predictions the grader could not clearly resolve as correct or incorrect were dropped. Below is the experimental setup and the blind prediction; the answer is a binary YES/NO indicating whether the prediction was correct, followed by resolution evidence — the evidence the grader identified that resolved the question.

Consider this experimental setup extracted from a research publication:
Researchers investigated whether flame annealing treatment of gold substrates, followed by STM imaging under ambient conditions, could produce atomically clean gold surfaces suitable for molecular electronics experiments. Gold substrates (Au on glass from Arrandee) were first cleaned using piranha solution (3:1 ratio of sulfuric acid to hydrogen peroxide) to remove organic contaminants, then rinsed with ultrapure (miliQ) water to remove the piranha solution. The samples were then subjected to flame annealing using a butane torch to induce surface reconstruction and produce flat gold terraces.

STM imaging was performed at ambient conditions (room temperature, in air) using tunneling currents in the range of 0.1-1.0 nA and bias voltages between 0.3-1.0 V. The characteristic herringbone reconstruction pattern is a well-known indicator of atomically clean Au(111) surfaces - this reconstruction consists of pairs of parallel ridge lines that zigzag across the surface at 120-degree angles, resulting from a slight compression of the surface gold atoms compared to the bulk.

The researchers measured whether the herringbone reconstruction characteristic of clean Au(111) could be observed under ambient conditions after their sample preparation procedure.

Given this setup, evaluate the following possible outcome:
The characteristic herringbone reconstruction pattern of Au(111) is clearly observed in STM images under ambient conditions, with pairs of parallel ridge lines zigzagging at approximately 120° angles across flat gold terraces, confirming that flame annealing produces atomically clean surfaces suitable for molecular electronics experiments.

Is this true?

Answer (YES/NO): YES